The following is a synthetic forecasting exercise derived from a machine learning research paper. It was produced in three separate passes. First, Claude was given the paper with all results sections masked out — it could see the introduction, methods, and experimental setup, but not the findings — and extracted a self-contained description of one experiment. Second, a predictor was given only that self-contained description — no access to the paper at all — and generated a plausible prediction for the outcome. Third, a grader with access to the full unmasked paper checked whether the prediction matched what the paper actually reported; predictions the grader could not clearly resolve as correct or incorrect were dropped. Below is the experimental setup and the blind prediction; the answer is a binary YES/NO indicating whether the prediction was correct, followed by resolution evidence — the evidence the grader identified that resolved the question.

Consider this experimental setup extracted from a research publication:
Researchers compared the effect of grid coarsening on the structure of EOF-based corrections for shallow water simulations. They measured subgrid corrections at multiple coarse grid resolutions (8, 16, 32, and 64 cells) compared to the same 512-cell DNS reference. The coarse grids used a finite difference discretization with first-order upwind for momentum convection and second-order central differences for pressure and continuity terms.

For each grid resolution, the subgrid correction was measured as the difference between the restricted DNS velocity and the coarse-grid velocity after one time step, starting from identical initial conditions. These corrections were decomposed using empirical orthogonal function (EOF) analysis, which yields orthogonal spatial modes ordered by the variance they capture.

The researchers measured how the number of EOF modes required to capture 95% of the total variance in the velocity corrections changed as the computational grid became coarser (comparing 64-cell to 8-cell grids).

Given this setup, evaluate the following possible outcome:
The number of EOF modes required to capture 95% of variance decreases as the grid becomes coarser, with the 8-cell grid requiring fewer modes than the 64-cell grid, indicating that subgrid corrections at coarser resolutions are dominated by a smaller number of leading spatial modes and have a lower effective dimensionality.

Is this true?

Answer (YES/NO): NO